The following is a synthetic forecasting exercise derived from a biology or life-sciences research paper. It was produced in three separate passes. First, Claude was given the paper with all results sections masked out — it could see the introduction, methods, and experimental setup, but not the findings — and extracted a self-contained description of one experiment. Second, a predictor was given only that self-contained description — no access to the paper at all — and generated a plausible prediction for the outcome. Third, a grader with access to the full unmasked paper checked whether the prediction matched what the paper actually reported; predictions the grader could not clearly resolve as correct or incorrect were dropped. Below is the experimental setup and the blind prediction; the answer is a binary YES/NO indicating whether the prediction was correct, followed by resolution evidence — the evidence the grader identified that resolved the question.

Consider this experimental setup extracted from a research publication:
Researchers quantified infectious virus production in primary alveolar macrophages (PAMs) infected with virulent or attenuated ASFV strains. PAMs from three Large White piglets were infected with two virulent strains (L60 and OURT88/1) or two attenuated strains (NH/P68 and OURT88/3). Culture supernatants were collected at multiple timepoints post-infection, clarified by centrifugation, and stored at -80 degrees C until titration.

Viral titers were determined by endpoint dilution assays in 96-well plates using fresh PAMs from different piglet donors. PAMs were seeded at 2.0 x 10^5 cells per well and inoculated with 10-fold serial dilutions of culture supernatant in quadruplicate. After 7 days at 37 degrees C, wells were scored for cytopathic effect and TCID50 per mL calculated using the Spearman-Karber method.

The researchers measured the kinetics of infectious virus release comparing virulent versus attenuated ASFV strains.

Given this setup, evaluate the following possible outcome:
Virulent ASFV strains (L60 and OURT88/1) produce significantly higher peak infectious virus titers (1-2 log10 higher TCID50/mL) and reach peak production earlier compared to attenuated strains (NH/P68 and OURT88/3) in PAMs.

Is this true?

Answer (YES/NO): NO